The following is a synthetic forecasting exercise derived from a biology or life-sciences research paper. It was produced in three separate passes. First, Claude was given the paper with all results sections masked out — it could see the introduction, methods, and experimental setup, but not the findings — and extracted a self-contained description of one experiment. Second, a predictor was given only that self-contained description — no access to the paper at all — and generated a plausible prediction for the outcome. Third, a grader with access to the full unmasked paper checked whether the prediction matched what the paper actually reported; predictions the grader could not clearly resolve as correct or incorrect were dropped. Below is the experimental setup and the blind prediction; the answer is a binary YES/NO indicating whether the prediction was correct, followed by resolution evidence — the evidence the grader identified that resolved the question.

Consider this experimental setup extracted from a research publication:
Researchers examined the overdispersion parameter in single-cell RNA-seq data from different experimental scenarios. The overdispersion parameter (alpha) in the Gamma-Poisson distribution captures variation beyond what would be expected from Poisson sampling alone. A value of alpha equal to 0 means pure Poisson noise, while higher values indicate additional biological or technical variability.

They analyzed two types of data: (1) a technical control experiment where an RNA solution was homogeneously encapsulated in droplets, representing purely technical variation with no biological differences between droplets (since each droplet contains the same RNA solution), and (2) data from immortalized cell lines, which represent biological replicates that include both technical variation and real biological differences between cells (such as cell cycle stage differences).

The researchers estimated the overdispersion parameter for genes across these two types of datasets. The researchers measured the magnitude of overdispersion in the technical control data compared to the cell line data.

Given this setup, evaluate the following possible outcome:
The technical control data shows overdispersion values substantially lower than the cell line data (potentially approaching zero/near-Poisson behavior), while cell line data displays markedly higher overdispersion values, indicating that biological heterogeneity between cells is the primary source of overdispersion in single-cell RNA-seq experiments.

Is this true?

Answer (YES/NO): YES